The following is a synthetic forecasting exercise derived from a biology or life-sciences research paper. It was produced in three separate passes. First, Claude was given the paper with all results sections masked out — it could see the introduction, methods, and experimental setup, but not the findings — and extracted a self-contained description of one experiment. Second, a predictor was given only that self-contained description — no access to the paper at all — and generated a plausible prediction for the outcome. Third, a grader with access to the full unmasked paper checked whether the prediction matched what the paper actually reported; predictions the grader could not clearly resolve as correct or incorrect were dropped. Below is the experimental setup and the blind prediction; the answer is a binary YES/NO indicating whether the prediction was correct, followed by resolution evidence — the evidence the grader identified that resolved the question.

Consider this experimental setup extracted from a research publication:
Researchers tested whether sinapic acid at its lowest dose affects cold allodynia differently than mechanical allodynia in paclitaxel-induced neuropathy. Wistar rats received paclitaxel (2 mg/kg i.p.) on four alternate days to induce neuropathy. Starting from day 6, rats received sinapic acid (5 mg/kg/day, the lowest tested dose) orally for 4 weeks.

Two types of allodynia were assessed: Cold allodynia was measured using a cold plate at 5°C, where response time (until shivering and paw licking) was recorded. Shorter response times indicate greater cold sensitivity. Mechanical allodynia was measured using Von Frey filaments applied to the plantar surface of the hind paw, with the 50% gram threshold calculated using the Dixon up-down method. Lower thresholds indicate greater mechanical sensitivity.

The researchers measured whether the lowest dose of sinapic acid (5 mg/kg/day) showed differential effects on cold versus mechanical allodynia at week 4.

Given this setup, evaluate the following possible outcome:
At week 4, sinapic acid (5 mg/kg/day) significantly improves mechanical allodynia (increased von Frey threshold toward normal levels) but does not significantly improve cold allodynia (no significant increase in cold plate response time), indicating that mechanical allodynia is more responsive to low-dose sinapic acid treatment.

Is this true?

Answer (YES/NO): NO